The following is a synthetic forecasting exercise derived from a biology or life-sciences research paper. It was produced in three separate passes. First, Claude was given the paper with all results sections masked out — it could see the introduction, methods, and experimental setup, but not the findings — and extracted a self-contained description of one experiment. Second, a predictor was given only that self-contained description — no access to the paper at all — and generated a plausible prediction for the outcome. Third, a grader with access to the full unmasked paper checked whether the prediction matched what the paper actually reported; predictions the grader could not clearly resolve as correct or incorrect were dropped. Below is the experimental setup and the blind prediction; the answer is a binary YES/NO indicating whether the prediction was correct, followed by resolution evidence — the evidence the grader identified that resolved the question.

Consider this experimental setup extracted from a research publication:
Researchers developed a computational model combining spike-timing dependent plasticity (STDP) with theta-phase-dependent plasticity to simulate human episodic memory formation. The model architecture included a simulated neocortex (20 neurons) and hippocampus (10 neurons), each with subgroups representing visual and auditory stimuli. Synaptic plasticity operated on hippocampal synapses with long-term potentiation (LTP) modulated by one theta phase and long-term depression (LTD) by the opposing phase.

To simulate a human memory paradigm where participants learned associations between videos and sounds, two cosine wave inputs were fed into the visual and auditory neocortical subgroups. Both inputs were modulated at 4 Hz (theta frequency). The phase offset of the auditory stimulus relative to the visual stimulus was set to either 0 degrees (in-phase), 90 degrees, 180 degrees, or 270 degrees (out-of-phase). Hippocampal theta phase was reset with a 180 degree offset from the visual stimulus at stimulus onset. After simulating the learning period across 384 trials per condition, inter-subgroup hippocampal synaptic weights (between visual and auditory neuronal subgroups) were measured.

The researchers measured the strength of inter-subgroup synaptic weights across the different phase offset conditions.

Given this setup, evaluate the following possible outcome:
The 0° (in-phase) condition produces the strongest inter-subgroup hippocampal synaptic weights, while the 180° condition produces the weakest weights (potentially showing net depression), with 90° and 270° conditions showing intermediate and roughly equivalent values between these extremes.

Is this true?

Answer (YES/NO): NO